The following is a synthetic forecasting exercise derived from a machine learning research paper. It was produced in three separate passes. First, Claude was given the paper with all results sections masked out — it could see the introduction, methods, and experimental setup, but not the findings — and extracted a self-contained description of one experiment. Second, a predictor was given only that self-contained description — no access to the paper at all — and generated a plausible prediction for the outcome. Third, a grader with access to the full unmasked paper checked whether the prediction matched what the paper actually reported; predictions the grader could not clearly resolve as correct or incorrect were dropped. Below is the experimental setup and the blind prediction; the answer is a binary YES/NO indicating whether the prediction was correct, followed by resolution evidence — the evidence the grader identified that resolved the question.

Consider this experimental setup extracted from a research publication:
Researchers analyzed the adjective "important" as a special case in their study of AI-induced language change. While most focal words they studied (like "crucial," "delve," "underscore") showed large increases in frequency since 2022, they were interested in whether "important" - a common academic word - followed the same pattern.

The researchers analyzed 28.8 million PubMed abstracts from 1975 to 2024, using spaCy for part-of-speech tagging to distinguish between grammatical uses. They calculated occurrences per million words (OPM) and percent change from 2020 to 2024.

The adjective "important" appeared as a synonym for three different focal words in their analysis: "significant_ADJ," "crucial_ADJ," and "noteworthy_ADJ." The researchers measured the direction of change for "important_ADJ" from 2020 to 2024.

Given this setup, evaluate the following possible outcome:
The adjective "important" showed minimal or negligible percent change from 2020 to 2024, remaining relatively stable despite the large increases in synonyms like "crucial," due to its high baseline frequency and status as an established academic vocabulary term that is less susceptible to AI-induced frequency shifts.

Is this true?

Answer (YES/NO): NO